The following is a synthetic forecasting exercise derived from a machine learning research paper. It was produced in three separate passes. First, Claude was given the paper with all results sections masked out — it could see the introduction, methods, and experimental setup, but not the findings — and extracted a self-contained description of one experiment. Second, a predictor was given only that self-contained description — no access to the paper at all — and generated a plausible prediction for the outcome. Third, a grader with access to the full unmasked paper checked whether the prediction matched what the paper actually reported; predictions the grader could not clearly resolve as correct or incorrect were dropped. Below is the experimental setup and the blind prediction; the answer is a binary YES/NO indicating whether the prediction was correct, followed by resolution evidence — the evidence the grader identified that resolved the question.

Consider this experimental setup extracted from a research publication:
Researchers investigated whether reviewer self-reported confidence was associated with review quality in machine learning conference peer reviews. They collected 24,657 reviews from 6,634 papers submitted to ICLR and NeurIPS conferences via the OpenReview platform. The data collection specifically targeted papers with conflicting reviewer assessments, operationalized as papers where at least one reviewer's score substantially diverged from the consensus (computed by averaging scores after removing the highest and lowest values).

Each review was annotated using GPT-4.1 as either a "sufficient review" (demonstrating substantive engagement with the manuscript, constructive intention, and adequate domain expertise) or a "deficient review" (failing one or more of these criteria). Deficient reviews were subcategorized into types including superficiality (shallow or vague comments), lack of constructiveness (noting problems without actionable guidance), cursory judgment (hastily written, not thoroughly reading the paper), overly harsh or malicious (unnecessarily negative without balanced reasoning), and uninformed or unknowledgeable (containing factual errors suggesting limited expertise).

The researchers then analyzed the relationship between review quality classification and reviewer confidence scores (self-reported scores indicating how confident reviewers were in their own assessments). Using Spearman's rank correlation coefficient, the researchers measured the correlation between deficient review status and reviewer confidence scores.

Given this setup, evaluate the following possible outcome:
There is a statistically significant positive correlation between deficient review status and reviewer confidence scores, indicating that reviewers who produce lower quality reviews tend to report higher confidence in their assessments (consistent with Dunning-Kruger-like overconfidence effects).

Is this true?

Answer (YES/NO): YES